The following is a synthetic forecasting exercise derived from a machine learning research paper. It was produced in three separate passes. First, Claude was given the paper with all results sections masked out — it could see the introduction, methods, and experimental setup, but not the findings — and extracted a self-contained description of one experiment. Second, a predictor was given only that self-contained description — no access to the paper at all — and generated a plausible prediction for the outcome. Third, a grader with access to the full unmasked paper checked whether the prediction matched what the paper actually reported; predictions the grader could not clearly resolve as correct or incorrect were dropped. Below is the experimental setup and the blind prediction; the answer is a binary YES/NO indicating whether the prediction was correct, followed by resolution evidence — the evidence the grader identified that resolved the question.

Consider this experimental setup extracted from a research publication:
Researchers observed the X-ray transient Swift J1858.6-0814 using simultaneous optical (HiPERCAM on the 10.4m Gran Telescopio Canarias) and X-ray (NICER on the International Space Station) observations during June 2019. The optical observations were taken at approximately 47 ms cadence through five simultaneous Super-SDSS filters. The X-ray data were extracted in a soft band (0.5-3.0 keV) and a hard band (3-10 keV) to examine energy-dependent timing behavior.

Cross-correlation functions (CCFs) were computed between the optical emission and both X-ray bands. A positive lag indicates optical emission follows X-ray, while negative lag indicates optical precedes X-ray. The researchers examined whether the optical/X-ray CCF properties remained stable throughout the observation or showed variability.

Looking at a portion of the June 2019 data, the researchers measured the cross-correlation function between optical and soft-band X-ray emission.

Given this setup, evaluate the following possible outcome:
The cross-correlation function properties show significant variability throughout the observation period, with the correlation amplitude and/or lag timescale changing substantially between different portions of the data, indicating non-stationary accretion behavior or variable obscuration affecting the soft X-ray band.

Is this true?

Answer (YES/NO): YES